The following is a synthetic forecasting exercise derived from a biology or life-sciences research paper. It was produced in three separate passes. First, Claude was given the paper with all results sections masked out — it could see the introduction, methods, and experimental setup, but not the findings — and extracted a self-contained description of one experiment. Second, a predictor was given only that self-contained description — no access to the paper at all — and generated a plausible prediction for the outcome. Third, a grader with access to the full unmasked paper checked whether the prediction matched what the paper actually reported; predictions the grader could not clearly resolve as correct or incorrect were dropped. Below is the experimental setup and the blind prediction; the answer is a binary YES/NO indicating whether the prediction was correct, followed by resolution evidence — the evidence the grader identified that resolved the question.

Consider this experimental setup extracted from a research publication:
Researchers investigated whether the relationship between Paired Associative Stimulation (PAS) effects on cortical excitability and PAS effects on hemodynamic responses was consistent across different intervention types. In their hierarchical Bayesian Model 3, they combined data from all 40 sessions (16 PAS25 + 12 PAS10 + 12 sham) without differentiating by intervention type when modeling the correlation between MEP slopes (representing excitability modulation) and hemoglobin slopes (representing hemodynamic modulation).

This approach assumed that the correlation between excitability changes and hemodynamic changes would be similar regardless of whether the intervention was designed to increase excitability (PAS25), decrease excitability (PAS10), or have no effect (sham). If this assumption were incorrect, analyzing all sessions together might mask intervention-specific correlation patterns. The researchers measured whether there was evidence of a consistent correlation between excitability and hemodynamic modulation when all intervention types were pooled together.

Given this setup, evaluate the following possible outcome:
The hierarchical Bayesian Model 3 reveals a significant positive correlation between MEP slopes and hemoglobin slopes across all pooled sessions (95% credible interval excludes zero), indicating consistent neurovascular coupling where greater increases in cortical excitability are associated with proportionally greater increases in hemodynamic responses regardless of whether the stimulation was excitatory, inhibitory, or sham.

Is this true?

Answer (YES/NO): NO